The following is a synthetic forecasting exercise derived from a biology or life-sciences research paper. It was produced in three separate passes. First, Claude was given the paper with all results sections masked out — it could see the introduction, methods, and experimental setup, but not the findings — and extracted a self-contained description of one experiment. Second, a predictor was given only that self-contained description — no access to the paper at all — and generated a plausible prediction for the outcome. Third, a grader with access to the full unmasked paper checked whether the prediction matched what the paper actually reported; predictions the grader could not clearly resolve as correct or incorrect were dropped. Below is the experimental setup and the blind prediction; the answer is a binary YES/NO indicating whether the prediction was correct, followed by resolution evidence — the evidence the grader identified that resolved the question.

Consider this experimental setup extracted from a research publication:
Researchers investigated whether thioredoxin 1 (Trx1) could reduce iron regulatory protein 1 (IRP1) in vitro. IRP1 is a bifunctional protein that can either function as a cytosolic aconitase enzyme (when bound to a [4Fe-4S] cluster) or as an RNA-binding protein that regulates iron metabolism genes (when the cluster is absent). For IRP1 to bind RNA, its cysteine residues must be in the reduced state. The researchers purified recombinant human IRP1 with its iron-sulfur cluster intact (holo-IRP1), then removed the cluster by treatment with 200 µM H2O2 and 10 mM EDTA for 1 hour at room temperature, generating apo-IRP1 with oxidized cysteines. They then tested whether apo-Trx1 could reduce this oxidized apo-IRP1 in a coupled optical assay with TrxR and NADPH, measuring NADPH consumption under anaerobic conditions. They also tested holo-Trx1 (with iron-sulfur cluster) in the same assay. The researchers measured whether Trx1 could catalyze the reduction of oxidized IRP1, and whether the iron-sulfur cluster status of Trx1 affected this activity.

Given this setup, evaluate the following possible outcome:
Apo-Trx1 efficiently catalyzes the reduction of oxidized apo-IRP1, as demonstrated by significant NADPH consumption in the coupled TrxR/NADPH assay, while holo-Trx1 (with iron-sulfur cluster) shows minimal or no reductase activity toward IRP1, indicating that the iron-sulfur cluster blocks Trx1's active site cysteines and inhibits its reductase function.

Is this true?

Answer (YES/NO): NO